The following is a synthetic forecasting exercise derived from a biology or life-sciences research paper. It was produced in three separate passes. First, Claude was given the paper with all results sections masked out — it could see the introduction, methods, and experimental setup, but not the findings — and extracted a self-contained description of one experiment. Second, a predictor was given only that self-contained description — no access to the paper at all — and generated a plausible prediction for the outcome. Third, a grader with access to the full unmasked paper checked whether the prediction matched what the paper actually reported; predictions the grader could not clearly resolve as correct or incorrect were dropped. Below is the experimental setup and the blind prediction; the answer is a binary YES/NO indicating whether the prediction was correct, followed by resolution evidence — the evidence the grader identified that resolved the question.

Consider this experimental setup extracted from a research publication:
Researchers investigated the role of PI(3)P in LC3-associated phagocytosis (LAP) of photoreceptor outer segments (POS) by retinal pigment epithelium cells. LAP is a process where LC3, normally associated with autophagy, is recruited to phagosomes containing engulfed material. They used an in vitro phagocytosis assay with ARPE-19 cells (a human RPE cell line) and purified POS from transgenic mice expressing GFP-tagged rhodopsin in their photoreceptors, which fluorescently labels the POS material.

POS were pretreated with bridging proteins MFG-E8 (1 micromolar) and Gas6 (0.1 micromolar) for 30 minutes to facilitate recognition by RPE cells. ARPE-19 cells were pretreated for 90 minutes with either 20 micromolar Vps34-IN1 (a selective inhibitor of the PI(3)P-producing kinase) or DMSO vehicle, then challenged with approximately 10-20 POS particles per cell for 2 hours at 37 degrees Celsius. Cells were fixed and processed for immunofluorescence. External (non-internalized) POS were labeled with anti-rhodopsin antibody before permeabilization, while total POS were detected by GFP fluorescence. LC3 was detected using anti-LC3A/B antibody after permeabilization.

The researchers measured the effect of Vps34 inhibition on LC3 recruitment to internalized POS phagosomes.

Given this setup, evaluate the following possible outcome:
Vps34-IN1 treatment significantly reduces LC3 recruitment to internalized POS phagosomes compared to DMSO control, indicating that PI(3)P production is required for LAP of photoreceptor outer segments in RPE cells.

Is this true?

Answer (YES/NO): YES